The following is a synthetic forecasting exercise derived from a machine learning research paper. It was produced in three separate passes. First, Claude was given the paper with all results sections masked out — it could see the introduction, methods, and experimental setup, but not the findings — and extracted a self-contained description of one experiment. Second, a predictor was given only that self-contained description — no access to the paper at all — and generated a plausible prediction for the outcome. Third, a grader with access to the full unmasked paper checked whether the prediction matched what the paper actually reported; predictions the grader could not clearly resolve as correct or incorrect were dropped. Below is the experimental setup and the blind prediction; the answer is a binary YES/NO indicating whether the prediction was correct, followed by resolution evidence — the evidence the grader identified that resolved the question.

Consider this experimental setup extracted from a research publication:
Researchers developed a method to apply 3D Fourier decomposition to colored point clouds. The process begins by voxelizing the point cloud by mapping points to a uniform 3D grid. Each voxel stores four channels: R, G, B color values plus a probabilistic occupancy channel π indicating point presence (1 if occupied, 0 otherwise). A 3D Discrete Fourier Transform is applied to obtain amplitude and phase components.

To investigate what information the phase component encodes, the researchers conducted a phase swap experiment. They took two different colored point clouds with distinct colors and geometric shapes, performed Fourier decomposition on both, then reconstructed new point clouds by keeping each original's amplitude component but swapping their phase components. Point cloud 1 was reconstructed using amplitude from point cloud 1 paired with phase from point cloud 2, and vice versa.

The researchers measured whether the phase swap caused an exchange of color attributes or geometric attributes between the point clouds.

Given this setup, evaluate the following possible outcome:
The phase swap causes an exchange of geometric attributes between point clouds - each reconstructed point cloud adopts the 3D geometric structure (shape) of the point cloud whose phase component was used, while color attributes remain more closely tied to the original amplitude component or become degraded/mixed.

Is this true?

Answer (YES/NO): YES